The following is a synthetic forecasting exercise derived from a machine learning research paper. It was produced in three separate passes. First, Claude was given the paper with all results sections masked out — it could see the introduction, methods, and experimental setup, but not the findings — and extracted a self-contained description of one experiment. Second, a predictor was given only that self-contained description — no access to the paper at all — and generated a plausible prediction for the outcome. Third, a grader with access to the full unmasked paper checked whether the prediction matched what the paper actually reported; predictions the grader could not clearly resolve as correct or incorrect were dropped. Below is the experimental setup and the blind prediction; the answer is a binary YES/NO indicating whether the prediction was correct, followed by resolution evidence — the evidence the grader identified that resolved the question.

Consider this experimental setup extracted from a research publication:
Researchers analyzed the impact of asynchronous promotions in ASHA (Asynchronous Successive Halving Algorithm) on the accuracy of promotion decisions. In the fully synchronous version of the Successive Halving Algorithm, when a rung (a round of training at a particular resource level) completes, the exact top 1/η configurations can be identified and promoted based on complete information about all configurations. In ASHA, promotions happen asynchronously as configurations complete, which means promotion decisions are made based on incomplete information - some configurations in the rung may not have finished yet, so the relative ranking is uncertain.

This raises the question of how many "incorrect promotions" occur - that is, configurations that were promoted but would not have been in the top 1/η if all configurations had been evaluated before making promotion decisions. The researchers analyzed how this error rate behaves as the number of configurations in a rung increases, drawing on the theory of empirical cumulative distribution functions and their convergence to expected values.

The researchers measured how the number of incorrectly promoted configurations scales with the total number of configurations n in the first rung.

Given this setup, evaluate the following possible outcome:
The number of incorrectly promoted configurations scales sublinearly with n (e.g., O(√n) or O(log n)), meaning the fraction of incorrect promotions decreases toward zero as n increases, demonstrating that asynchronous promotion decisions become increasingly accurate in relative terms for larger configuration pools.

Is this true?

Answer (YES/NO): YES